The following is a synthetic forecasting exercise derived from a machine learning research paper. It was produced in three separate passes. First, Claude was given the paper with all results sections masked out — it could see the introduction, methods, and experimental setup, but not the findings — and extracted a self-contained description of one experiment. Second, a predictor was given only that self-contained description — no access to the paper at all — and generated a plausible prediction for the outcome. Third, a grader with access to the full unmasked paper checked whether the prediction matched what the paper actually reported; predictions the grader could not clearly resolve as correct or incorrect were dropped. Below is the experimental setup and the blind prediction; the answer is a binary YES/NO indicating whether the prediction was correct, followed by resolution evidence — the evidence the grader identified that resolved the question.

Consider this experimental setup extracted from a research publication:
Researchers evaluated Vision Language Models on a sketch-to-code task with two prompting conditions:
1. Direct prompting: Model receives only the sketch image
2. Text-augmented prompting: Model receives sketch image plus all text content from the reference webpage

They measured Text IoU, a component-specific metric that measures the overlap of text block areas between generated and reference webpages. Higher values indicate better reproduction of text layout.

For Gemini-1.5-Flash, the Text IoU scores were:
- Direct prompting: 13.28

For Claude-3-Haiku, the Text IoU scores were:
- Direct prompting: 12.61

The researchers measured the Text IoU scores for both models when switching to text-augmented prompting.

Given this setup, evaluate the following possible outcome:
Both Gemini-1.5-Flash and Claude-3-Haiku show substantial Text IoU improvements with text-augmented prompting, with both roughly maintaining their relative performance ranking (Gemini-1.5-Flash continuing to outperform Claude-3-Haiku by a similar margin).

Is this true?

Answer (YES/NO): NO